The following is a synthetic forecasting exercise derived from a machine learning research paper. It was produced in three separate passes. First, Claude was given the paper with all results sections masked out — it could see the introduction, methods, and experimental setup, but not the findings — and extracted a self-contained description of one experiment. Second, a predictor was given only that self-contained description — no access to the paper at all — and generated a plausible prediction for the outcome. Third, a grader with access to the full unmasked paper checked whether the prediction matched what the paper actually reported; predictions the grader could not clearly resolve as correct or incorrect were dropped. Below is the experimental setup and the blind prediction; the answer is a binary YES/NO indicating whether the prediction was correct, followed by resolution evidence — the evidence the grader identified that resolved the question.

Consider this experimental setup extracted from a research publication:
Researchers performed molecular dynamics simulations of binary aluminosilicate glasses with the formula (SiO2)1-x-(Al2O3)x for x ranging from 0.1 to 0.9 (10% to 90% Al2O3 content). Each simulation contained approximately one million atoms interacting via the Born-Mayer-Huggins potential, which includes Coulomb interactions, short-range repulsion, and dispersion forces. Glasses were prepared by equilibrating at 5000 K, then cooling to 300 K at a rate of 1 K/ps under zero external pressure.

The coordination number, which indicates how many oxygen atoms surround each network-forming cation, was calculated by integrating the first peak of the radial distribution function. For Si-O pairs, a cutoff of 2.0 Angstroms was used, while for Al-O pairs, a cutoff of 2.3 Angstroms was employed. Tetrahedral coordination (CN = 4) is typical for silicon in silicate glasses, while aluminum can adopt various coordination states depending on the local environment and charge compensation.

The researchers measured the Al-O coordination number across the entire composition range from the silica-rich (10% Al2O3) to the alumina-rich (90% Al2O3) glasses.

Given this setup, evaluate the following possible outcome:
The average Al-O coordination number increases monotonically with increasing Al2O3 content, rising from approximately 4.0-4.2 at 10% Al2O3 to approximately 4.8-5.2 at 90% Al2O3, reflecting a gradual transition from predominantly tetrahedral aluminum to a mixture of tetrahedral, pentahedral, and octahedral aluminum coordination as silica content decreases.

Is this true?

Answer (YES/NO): NO